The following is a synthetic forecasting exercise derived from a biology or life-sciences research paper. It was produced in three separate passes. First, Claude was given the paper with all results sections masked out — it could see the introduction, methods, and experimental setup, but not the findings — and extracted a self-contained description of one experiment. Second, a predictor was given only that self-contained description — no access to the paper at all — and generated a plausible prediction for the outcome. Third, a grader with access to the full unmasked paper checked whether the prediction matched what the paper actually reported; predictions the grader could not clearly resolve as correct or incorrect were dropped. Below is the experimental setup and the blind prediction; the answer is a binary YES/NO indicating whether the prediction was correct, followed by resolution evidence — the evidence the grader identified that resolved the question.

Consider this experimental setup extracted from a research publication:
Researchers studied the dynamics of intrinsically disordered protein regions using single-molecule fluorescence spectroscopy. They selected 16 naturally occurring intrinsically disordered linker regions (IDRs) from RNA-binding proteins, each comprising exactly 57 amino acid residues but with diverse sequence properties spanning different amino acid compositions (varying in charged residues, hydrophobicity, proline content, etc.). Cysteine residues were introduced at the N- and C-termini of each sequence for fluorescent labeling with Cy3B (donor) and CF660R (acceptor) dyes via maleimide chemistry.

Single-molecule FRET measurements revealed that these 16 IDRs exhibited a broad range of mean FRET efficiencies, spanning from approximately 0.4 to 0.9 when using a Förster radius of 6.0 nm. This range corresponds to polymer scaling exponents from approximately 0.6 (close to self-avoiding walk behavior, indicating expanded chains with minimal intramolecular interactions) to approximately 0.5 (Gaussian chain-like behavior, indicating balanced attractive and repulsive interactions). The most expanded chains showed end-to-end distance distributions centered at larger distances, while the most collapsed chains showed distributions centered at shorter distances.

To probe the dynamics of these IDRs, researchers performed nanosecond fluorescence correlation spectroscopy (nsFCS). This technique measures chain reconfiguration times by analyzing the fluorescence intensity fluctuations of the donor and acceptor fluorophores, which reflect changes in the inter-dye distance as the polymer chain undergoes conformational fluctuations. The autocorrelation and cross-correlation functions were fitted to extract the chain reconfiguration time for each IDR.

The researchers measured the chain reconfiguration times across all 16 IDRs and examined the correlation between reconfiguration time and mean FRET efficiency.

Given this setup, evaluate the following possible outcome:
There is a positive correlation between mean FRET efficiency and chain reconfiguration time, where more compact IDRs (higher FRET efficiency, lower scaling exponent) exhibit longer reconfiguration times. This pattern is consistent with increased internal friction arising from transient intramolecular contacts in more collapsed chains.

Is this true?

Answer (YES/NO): NO